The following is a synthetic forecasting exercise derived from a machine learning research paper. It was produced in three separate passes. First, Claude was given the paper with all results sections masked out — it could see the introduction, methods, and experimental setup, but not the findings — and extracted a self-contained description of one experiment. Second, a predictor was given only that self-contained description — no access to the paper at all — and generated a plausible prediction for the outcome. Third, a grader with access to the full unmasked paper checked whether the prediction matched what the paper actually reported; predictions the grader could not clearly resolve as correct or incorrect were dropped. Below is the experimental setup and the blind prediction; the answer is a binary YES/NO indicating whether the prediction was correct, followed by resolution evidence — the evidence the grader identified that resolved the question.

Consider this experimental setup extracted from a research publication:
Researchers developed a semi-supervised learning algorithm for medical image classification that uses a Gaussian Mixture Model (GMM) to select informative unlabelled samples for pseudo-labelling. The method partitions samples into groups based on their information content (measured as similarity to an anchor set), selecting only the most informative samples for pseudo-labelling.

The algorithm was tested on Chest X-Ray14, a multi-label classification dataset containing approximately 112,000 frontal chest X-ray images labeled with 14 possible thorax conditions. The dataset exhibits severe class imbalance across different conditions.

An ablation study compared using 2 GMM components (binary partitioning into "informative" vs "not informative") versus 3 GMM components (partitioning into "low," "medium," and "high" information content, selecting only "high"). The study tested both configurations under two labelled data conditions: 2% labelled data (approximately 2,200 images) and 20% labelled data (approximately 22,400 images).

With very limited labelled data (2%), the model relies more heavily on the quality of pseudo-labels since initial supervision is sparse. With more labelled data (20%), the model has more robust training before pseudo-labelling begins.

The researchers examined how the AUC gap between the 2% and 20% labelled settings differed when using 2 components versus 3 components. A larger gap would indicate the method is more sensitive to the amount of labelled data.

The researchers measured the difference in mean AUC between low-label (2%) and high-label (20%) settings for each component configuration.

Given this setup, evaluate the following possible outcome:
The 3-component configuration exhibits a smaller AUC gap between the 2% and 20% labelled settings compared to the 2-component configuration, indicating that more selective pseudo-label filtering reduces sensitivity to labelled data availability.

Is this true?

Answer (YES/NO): YES